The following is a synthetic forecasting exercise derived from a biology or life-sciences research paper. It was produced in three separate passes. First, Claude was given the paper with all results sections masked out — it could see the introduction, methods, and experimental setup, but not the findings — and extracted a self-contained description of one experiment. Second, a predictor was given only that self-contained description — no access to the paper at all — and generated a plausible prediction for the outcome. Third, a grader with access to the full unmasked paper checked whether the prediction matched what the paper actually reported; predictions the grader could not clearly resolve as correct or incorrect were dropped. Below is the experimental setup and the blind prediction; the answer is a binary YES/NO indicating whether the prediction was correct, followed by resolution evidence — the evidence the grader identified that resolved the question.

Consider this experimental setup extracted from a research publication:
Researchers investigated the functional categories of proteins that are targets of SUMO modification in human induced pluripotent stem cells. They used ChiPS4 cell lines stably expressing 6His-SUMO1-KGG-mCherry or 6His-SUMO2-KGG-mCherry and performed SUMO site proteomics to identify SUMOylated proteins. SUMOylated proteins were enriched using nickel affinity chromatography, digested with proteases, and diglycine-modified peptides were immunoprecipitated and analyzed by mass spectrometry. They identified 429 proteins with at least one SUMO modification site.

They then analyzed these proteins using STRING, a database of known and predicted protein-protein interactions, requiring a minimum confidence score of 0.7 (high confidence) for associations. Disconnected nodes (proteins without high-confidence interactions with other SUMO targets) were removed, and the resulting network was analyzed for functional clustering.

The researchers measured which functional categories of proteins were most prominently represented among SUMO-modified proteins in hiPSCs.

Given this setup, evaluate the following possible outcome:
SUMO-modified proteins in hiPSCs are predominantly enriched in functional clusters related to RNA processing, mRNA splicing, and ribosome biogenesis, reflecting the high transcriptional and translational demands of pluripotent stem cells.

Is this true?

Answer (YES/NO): NO